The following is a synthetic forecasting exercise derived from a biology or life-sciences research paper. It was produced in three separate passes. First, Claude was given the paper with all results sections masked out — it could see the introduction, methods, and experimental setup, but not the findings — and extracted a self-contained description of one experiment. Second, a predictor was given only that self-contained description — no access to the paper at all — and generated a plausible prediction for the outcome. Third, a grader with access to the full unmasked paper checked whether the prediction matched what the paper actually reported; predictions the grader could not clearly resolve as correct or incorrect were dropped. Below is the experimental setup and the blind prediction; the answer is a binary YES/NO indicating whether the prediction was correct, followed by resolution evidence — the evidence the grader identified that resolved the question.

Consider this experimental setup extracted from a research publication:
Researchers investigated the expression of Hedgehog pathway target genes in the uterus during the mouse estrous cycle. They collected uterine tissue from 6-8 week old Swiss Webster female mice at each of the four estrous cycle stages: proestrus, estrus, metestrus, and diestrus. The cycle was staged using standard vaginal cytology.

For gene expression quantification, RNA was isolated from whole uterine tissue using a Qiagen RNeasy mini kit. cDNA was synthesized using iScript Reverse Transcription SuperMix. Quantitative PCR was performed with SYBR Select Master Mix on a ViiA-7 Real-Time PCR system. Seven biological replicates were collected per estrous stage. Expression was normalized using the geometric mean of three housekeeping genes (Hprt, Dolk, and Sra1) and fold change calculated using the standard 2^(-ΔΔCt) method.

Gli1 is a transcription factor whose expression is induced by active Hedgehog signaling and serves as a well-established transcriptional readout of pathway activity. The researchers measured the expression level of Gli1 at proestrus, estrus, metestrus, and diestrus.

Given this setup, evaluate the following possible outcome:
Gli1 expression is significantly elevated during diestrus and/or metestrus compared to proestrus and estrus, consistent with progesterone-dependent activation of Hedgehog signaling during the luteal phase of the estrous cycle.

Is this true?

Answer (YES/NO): YES